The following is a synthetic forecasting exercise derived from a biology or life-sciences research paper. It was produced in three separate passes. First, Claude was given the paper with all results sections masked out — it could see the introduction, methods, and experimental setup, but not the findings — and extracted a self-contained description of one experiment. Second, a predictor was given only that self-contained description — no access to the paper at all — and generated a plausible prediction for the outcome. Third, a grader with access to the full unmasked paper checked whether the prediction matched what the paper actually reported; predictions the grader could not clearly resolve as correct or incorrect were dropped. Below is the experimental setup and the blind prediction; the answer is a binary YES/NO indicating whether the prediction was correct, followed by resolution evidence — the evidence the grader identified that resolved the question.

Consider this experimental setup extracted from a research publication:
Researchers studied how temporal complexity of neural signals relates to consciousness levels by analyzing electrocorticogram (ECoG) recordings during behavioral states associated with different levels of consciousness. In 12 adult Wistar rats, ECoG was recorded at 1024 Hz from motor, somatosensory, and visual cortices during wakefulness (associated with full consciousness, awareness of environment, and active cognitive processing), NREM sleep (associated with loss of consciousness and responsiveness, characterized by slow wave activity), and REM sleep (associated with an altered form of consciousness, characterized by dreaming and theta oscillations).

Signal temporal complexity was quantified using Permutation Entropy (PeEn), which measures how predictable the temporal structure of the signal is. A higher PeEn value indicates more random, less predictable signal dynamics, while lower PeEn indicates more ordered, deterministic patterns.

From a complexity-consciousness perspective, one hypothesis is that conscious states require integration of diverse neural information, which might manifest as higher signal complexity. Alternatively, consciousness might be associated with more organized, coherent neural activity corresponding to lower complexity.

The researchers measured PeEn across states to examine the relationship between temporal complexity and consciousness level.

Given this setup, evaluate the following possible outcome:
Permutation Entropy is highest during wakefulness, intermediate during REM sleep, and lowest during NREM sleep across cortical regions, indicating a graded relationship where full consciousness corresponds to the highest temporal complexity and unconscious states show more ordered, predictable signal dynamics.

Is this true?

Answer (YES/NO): NO